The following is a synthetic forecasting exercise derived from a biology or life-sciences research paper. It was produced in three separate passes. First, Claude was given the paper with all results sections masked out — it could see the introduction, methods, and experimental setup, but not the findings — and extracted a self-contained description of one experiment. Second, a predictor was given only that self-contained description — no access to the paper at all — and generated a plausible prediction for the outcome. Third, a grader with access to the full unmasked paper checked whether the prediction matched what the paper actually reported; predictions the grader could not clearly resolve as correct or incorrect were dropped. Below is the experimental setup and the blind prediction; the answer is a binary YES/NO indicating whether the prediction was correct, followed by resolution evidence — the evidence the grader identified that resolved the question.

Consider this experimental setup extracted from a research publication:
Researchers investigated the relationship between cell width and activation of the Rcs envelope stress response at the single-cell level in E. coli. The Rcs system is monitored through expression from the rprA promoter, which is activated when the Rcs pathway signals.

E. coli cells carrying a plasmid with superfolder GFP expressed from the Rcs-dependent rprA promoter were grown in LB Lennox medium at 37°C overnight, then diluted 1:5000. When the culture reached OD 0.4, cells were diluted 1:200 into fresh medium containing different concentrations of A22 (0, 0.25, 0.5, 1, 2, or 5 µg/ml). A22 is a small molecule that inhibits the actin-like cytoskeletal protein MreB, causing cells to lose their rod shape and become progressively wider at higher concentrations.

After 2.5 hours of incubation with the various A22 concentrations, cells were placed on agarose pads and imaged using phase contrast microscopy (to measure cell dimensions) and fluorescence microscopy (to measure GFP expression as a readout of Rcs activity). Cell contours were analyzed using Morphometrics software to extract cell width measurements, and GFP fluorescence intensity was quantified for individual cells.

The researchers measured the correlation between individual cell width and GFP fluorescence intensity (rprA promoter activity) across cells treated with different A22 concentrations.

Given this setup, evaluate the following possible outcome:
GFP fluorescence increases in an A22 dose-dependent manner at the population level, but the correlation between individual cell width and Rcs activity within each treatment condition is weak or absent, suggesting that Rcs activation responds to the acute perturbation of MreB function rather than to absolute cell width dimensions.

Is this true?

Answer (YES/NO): NO